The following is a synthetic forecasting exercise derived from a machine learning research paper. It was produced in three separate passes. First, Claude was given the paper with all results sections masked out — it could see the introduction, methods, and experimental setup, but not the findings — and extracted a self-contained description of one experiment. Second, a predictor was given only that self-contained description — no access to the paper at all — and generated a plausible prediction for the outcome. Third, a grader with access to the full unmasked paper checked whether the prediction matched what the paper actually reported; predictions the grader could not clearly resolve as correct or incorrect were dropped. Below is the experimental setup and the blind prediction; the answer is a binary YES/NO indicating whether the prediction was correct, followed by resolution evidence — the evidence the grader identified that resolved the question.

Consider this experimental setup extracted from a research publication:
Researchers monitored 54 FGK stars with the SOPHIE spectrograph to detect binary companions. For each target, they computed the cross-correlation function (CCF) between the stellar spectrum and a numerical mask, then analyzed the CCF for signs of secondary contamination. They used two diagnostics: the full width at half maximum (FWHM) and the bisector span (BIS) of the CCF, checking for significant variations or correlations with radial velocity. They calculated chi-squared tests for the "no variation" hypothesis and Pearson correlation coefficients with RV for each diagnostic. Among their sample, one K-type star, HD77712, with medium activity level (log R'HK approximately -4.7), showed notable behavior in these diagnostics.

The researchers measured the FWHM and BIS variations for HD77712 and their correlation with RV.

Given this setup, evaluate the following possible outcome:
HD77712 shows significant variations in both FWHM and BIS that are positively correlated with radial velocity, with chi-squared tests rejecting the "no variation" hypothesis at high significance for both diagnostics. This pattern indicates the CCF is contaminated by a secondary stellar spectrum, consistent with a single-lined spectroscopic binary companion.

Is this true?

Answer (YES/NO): NO